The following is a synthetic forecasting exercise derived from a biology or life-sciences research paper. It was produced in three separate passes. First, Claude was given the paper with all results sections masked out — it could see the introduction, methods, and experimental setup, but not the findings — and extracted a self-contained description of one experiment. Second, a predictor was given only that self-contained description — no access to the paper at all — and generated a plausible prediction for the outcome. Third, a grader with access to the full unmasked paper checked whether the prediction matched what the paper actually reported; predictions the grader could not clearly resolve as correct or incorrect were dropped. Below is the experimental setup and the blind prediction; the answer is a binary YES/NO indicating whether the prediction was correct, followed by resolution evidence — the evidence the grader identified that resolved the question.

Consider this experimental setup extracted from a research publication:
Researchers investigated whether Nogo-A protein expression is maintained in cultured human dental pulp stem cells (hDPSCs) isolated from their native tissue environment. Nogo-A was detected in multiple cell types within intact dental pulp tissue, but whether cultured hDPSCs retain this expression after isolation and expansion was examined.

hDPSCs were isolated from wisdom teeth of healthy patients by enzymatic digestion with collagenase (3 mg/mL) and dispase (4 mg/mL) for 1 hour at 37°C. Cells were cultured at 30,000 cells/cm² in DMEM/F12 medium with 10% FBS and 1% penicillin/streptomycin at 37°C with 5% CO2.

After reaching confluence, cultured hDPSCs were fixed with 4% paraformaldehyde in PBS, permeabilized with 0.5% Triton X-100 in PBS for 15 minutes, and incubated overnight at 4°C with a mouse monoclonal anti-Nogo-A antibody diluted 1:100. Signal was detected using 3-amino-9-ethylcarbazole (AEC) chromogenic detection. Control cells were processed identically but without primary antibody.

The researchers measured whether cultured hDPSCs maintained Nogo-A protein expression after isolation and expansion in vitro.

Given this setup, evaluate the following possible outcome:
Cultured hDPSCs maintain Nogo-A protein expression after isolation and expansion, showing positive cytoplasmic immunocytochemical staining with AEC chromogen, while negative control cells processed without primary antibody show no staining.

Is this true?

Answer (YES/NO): YES